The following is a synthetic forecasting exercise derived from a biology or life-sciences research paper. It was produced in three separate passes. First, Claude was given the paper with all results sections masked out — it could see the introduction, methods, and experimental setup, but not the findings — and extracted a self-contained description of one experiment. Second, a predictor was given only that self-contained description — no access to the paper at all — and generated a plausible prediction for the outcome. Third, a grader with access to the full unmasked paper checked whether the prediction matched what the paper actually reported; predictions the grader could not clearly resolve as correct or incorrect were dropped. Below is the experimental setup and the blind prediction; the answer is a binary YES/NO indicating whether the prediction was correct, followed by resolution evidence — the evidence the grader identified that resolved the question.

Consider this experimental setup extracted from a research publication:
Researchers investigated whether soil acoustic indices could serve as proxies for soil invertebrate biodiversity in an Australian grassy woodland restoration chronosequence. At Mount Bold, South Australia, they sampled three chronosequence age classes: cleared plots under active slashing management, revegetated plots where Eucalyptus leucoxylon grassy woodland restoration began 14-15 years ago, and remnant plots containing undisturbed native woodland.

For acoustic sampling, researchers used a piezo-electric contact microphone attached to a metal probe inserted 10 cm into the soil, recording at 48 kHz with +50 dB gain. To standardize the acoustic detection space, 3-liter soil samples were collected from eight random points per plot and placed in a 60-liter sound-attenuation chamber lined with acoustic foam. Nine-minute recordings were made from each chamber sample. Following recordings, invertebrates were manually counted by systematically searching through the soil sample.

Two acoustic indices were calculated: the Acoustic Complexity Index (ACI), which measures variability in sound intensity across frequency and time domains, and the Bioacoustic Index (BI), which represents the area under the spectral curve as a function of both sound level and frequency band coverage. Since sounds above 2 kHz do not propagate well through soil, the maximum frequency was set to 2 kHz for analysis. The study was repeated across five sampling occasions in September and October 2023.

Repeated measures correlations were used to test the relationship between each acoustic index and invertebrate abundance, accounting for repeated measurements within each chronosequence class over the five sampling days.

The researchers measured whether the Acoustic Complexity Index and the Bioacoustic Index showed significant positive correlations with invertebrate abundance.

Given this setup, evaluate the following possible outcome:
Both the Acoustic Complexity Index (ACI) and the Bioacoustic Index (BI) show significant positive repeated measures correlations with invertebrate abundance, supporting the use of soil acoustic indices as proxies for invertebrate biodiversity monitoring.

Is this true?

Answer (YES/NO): YES